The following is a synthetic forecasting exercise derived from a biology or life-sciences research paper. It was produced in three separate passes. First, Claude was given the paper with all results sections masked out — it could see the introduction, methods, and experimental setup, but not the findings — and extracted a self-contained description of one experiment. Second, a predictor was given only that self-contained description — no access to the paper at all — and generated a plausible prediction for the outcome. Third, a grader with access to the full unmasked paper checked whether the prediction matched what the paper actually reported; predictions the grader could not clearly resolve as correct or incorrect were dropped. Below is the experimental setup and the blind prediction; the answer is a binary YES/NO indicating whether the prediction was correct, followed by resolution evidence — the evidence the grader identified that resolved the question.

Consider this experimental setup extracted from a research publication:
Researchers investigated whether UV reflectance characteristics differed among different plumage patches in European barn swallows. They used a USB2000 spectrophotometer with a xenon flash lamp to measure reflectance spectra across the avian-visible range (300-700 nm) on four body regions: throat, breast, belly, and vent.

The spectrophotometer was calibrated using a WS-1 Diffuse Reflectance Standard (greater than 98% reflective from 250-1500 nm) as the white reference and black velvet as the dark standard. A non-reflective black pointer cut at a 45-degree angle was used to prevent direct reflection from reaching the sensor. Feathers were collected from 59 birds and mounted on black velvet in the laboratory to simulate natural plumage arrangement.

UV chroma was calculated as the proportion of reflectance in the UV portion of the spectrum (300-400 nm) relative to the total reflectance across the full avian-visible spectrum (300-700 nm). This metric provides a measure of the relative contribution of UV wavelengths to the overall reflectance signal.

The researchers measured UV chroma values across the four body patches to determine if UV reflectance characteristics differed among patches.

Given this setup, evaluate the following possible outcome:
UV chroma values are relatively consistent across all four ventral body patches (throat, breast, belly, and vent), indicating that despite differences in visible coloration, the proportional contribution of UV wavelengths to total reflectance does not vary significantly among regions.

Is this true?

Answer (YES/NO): NO